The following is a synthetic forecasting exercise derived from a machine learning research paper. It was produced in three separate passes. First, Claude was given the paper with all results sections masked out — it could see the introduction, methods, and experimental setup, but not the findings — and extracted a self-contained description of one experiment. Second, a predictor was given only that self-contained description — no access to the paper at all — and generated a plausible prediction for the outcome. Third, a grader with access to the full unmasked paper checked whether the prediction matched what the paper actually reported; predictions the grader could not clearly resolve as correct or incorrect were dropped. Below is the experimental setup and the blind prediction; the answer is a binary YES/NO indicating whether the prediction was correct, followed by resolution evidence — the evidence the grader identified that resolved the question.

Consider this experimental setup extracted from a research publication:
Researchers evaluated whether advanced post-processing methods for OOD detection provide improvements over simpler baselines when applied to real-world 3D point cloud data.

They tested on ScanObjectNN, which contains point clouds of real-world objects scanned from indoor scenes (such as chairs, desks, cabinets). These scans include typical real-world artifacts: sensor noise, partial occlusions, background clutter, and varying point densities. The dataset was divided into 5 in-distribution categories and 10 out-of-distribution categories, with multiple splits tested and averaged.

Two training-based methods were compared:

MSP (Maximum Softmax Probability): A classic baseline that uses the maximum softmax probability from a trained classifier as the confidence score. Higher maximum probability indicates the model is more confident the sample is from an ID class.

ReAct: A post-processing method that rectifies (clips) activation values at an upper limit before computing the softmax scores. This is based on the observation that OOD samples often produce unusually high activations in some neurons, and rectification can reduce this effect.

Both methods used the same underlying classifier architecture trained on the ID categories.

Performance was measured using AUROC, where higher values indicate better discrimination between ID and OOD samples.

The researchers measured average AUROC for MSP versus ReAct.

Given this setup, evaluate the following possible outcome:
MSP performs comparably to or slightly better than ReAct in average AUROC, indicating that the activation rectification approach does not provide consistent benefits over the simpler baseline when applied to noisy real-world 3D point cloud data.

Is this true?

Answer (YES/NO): NO